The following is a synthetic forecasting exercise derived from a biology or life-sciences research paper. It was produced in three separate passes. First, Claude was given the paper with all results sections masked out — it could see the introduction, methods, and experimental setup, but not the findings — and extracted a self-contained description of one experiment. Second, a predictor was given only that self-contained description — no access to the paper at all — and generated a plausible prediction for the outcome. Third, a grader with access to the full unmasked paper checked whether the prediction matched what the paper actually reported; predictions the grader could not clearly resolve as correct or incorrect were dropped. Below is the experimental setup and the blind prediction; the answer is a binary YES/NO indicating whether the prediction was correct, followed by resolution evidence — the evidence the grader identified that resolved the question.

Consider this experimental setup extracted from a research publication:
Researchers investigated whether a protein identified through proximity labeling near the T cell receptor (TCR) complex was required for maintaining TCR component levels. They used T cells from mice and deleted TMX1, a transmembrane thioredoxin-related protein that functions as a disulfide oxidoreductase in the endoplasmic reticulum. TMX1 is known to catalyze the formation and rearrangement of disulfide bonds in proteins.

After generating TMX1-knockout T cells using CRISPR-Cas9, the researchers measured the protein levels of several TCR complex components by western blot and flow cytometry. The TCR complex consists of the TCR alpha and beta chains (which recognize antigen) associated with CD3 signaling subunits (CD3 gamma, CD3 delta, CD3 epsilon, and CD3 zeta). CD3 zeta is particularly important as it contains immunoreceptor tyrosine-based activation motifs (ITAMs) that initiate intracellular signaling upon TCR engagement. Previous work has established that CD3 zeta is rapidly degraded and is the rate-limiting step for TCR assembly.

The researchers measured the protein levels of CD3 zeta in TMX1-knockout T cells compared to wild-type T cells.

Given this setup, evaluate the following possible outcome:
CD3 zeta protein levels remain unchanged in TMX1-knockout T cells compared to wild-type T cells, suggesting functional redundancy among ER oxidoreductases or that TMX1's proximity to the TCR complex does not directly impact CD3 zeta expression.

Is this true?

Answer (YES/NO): NO